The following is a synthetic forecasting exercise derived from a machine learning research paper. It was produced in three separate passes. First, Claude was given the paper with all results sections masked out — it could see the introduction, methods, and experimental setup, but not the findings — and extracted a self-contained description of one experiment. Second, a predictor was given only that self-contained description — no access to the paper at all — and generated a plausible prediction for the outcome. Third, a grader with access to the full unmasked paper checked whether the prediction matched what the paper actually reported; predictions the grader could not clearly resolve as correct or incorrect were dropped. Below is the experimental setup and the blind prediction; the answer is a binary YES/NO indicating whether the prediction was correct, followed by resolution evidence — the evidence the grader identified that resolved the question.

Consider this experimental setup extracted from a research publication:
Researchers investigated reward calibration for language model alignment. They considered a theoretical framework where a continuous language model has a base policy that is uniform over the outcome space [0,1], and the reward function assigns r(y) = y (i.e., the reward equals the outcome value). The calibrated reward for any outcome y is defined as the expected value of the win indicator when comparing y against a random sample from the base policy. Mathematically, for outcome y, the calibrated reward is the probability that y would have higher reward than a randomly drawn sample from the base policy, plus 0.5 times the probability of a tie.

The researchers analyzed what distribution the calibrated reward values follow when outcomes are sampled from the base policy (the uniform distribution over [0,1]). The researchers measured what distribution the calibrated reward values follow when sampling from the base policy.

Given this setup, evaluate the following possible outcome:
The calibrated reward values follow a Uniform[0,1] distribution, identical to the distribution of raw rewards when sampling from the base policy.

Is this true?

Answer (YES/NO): YES